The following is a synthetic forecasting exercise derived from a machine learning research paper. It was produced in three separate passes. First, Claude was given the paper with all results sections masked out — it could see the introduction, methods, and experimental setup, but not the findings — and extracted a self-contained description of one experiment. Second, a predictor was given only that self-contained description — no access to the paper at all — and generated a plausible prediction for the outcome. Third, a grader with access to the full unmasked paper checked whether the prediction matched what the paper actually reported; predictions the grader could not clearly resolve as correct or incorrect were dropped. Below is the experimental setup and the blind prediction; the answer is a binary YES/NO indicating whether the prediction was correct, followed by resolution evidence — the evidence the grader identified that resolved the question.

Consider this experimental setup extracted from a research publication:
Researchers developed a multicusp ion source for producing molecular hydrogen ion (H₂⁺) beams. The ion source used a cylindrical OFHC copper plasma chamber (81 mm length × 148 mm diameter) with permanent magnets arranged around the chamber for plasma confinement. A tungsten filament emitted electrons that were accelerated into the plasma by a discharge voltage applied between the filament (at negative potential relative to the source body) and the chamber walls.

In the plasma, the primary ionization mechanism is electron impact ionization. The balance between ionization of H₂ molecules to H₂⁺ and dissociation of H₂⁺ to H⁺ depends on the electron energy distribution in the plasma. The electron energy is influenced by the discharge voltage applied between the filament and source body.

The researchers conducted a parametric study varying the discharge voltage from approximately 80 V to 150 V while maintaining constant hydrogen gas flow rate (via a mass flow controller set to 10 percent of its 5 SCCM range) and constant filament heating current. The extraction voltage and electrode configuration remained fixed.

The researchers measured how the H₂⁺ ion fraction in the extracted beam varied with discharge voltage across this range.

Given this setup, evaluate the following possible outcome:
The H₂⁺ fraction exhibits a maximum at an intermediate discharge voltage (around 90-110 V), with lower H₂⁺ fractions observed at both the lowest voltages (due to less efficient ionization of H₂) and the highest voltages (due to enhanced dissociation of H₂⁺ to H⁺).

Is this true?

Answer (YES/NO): NO